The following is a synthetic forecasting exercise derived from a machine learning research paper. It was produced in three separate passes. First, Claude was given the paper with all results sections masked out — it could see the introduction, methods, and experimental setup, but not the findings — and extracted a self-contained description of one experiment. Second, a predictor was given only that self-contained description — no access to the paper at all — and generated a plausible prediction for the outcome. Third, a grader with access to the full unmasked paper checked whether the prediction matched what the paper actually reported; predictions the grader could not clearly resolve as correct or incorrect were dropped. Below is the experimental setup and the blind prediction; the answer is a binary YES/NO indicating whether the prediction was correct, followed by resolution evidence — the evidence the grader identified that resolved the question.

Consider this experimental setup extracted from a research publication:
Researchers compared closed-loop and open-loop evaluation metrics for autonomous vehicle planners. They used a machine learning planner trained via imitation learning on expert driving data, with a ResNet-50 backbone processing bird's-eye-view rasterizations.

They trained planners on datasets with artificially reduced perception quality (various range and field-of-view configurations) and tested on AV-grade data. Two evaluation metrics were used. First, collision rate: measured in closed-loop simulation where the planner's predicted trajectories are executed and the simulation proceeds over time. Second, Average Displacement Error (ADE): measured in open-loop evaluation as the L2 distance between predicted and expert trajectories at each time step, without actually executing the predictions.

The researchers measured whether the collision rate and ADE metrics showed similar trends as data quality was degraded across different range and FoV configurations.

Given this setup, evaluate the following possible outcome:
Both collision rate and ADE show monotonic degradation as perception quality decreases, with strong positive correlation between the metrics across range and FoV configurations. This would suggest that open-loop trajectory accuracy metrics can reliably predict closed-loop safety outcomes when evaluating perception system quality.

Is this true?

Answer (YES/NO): YES